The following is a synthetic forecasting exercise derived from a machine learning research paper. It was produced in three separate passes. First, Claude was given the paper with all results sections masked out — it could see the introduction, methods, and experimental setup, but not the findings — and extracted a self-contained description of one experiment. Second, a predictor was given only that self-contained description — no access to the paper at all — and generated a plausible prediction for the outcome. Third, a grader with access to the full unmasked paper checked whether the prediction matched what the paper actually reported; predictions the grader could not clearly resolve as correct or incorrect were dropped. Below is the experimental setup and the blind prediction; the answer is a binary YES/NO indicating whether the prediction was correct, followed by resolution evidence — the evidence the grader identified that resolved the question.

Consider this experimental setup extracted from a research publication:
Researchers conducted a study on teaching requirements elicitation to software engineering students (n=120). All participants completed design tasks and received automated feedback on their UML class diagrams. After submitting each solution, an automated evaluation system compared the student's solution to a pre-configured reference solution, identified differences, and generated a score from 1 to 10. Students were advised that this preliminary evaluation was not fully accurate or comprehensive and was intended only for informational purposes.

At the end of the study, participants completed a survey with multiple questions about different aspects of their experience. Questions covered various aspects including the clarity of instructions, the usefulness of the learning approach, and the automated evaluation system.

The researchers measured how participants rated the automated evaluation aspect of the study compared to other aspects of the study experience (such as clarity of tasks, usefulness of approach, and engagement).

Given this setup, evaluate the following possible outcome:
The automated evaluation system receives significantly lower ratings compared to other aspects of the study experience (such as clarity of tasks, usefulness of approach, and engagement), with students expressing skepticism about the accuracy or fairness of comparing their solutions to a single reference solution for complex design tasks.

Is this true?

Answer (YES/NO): YES